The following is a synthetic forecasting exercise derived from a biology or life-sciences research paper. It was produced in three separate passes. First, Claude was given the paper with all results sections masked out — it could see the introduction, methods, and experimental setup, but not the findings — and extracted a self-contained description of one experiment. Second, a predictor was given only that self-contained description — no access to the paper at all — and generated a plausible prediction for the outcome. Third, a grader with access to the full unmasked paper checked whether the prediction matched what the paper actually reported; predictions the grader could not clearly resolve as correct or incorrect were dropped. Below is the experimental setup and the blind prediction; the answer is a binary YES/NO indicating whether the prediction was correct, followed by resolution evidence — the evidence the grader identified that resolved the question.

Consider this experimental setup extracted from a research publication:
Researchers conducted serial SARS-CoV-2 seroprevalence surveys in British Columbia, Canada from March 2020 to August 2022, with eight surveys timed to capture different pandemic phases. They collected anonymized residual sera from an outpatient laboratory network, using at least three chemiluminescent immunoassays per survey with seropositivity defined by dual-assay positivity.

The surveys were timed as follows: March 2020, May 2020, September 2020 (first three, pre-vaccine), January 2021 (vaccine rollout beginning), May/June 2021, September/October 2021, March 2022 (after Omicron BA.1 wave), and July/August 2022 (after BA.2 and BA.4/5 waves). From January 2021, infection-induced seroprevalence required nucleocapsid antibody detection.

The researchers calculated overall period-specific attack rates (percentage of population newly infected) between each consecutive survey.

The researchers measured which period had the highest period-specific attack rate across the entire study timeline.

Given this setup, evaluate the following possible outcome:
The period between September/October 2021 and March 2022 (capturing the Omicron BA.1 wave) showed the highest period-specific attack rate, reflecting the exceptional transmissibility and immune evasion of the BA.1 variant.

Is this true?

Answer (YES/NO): YES